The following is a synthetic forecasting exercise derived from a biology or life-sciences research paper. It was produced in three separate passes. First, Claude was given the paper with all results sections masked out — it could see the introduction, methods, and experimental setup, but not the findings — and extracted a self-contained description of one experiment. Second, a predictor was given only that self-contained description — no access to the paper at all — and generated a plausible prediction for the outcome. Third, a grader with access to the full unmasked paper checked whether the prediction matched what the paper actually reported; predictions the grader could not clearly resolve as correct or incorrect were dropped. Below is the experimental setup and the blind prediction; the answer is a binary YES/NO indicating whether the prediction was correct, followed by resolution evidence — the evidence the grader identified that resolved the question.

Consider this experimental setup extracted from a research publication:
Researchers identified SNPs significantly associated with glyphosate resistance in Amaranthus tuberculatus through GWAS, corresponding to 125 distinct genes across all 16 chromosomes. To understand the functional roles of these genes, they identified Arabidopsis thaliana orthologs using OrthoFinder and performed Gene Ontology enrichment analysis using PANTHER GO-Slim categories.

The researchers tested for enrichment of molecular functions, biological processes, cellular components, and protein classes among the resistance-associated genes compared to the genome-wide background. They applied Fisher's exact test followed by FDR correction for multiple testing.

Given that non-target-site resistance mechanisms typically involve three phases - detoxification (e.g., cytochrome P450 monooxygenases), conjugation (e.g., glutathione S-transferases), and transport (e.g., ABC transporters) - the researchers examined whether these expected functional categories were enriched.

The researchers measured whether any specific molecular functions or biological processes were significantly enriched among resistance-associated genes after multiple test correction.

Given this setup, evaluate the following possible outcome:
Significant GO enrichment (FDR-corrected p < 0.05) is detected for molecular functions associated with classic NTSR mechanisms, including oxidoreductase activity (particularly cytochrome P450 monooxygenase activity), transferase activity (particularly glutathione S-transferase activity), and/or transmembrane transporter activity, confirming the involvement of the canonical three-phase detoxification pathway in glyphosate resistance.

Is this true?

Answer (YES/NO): NO